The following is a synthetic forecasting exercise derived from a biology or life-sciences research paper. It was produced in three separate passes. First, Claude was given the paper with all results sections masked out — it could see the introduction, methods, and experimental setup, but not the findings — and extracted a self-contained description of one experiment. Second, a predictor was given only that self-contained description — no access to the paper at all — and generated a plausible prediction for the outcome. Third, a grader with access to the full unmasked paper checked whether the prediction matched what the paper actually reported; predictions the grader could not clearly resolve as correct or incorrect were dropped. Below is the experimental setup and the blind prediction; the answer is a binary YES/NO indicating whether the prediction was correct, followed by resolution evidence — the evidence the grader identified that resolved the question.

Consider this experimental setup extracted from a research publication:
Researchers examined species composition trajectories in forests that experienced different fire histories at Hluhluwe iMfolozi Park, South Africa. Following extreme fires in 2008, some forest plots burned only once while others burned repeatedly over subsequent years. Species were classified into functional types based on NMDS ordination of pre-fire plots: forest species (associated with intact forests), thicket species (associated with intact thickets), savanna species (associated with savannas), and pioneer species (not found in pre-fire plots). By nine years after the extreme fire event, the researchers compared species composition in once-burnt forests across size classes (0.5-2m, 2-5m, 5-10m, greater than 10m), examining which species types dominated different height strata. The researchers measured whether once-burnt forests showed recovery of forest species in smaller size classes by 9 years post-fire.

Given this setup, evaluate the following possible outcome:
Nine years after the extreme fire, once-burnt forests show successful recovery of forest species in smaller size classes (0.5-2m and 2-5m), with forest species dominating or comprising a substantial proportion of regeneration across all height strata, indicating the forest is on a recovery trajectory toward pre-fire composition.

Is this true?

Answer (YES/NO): NO